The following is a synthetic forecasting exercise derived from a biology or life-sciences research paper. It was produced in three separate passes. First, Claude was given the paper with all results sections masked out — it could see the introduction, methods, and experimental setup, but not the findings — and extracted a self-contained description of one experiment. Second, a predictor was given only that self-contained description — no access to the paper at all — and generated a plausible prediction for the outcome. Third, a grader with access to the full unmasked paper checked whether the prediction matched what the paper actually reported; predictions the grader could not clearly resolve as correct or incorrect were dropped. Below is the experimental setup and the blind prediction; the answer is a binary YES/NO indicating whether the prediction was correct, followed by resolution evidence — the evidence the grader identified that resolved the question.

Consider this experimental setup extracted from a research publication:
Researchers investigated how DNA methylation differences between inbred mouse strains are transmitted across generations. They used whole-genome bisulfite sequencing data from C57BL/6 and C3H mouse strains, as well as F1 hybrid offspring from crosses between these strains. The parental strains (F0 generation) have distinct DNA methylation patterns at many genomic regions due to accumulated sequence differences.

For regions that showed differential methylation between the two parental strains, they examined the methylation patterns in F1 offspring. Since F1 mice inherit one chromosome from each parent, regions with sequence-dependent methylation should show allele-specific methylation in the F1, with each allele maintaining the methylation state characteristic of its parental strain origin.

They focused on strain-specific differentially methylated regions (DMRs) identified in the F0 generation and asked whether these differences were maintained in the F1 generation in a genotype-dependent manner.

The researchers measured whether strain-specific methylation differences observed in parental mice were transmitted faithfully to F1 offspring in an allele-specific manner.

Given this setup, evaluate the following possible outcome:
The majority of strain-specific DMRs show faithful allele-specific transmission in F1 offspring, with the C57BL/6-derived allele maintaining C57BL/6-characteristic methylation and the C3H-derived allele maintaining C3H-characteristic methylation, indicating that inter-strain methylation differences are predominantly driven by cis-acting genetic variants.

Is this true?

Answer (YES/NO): YES